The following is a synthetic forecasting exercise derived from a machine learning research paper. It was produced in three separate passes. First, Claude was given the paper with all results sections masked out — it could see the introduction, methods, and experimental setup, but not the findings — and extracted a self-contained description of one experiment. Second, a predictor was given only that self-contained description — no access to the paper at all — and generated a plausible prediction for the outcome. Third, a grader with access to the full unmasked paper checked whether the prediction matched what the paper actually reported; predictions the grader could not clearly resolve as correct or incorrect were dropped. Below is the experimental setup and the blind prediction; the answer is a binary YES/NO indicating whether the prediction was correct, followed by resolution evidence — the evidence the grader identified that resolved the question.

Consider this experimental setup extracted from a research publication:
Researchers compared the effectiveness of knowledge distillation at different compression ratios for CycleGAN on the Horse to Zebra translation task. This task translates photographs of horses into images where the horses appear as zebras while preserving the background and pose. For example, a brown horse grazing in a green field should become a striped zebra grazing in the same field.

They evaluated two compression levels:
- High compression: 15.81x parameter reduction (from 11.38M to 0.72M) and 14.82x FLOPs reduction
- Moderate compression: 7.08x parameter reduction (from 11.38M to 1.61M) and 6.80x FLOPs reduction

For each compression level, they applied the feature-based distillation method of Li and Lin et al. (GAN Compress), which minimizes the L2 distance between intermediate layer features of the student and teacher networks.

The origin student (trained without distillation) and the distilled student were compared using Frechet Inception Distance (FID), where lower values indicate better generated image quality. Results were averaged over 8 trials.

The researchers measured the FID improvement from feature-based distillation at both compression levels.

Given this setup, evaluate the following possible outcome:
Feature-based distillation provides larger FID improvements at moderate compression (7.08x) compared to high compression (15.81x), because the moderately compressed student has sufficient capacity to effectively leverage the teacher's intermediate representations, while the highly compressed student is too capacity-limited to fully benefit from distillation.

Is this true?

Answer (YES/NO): YES